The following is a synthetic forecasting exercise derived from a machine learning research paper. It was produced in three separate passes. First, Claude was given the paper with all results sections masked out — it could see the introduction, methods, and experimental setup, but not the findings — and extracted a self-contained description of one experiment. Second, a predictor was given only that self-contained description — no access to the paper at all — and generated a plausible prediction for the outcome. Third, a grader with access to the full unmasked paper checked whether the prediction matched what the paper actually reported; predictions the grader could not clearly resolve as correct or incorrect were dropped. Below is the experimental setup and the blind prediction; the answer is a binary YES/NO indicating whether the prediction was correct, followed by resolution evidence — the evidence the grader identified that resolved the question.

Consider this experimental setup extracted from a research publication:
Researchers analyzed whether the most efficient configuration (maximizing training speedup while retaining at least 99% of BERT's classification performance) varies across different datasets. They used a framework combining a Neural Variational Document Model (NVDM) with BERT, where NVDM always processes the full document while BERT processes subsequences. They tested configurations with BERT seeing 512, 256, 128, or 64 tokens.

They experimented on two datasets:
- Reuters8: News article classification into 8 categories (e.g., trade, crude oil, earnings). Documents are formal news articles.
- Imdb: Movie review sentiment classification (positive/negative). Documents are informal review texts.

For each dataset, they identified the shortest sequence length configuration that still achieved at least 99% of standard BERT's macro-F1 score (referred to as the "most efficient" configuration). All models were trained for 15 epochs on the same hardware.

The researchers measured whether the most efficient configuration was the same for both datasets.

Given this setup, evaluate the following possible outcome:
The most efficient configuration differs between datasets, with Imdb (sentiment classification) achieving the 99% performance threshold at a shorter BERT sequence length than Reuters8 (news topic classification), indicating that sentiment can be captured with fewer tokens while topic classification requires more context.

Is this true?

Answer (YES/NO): NO